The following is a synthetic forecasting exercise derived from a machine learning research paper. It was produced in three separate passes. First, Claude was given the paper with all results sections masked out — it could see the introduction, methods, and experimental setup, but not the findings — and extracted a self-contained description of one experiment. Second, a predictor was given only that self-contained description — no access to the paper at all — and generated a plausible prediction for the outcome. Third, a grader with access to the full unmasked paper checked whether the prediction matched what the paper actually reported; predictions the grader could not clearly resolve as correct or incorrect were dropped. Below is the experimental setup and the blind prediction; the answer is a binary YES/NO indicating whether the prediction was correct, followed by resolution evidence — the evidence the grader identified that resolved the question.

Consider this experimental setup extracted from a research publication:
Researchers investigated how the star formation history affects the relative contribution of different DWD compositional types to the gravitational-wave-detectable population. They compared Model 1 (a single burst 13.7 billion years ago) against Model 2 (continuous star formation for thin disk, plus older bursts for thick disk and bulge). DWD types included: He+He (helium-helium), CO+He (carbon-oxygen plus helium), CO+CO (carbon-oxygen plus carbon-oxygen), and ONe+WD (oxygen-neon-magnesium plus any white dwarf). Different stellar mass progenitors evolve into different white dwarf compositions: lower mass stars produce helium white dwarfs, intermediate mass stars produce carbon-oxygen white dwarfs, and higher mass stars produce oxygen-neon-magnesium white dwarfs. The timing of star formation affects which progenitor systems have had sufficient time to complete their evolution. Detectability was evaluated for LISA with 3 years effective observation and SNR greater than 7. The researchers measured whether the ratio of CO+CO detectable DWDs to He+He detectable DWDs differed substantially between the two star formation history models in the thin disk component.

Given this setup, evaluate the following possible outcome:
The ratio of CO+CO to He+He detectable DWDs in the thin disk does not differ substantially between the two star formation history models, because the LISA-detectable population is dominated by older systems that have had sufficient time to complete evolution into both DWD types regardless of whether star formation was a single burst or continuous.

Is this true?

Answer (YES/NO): NO